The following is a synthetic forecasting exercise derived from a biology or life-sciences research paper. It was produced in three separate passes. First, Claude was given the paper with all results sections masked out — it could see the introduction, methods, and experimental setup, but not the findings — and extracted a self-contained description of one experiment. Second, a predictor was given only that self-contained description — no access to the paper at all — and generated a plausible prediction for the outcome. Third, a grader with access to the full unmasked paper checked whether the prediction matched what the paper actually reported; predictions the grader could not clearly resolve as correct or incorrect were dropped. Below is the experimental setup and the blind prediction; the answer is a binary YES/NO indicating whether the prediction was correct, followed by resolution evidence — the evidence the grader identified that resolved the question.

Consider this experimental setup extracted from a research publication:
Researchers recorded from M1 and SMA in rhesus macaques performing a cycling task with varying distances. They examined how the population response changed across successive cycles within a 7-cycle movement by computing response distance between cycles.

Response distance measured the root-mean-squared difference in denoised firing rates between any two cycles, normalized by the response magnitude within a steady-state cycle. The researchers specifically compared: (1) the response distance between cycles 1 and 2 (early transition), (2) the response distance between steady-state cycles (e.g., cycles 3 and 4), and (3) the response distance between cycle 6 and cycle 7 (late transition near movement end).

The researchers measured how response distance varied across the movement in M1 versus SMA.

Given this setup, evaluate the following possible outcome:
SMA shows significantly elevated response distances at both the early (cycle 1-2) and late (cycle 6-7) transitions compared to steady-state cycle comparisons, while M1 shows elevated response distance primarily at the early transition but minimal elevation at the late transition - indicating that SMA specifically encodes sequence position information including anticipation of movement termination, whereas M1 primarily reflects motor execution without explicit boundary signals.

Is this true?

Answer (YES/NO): NO